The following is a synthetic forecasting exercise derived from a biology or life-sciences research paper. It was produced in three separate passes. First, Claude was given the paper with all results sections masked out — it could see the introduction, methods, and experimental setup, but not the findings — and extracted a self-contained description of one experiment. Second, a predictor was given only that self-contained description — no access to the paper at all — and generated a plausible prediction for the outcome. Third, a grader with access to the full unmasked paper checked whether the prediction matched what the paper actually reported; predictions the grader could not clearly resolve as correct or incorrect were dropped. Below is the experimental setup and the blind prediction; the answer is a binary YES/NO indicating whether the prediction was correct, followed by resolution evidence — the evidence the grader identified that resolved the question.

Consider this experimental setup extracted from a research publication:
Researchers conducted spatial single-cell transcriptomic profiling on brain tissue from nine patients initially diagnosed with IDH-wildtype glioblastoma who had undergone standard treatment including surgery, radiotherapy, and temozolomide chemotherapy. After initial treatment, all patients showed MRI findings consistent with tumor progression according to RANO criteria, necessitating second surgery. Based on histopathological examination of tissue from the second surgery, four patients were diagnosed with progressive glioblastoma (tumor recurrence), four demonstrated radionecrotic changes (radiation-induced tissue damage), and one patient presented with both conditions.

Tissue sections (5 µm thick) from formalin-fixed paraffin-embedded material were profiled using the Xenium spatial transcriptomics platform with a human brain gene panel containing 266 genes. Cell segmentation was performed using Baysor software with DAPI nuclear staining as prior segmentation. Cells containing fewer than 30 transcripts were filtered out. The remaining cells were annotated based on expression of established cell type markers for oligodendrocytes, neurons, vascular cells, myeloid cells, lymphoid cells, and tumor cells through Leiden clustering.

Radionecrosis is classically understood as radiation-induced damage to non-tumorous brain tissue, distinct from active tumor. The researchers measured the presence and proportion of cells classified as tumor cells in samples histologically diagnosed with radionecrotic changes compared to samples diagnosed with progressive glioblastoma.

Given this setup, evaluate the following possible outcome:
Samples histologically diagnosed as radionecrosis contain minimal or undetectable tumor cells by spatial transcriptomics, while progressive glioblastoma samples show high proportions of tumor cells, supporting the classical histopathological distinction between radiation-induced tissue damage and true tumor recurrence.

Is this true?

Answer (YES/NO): NO